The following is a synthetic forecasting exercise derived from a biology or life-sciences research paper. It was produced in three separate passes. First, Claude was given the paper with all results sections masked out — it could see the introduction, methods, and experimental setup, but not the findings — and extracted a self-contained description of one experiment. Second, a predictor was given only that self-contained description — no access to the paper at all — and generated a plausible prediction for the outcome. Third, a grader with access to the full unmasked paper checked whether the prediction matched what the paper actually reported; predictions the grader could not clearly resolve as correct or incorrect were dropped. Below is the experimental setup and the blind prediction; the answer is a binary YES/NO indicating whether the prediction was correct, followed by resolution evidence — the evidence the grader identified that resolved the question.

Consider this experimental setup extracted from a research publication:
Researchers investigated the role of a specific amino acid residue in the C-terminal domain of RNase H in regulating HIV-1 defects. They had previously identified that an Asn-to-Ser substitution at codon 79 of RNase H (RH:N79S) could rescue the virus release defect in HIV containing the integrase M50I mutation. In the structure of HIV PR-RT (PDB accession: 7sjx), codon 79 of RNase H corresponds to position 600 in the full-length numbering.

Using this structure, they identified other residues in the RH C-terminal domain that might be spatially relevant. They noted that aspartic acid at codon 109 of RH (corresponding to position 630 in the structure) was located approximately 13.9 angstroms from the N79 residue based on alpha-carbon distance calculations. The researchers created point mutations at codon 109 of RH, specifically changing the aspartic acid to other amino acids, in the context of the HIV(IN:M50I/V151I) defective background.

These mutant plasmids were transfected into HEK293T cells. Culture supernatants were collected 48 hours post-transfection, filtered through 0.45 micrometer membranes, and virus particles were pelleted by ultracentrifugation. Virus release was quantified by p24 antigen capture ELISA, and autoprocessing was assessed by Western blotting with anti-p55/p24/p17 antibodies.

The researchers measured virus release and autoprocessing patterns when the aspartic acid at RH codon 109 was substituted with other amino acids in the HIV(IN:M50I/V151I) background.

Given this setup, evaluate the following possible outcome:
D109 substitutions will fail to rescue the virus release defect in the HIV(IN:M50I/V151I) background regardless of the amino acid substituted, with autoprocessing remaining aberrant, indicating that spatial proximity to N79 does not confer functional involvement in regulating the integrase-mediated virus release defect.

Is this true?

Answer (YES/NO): NO